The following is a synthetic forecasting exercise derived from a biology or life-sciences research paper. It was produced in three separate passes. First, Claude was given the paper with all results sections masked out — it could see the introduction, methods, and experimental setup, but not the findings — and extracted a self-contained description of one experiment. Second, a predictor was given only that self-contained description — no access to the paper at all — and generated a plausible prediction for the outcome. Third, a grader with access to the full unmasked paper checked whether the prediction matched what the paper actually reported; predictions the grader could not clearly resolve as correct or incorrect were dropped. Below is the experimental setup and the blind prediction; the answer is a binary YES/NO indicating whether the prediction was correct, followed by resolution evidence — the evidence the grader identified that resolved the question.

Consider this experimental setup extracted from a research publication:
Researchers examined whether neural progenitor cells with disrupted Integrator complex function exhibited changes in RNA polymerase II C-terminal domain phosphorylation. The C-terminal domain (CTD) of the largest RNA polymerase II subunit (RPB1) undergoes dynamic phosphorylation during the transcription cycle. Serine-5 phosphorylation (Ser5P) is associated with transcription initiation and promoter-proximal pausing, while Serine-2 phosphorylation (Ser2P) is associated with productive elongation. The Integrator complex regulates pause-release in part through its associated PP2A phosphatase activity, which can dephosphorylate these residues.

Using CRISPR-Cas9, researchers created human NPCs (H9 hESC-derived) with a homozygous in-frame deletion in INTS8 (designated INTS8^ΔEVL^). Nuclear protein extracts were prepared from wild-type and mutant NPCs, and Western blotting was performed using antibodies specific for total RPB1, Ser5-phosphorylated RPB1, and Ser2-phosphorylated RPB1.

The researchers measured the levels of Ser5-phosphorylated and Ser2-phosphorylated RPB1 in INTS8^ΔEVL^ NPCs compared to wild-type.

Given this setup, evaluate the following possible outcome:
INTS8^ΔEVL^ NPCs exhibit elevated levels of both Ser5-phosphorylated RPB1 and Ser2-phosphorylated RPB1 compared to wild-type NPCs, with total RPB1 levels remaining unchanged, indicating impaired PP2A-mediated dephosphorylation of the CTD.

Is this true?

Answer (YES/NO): NO